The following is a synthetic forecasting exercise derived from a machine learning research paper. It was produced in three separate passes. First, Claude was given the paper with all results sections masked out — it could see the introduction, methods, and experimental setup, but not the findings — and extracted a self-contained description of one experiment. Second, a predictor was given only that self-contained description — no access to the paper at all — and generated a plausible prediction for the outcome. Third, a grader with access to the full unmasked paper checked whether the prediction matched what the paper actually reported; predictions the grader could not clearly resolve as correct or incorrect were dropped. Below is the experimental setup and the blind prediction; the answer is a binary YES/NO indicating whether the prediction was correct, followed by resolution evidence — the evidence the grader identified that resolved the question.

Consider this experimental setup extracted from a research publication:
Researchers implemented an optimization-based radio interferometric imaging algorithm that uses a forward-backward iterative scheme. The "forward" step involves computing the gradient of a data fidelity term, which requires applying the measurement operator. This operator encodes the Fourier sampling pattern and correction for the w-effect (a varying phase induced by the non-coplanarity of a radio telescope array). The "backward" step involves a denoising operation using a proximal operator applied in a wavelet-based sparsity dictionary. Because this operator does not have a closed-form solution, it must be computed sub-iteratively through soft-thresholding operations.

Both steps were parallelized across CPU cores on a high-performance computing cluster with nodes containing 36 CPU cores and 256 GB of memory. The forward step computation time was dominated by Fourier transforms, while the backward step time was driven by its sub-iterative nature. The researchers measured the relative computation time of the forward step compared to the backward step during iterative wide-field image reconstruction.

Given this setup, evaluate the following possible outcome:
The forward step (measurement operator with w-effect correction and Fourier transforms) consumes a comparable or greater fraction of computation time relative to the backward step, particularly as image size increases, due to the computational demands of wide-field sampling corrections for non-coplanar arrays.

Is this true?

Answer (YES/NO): YES